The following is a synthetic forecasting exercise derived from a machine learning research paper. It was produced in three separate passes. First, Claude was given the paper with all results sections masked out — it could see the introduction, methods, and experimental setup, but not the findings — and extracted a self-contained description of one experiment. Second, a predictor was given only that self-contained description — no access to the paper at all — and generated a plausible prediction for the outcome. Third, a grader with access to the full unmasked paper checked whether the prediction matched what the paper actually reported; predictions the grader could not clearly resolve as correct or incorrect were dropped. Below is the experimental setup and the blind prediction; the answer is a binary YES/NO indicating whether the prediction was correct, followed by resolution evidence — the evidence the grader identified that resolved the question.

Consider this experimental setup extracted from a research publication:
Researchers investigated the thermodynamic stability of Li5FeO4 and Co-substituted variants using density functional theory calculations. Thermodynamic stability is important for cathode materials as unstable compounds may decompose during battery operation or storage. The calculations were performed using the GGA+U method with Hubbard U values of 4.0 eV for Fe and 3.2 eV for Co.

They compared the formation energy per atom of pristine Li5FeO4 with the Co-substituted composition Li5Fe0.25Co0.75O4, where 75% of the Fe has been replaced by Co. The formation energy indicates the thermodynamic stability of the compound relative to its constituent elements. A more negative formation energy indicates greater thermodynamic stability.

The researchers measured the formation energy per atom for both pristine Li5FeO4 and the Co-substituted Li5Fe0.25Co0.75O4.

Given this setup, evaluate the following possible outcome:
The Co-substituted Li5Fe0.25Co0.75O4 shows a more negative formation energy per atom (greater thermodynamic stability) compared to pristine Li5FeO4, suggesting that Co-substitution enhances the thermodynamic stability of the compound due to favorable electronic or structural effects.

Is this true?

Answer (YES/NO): NO